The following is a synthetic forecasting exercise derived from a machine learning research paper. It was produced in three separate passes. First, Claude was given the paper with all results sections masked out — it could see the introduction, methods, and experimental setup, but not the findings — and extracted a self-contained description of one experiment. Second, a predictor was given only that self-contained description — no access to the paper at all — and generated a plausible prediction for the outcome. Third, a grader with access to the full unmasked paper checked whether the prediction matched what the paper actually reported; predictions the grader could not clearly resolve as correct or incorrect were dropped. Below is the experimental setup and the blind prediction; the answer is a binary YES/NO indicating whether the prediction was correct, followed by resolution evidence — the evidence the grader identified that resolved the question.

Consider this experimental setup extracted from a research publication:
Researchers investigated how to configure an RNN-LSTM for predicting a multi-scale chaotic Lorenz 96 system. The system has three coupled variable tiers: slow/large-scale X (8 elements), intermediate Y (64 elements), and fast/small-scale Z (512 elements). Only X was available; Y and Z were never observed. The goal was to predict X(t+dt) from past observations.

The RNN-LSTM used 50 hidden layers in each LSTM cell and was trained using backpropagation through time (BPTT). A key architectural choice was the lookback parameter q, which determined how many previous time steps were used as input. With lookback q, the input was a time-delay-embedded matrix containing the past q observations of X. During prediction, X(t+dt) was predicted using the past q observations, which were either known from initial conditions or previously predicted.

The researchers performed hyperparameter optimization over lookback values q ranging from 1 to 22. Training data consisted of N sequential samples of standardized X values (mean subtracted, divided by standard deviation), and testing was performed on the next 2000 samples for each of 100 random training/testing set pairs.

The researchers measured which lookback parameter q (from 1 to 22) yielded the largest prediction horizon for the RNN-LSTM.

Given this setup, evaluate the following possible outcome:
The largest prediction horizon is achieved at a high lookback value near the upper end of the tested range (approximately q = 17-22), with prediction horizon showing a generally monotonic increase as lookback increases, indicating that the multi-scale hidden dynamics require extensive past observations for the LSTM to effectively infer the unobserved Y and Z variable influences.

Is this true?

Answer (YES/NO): NO